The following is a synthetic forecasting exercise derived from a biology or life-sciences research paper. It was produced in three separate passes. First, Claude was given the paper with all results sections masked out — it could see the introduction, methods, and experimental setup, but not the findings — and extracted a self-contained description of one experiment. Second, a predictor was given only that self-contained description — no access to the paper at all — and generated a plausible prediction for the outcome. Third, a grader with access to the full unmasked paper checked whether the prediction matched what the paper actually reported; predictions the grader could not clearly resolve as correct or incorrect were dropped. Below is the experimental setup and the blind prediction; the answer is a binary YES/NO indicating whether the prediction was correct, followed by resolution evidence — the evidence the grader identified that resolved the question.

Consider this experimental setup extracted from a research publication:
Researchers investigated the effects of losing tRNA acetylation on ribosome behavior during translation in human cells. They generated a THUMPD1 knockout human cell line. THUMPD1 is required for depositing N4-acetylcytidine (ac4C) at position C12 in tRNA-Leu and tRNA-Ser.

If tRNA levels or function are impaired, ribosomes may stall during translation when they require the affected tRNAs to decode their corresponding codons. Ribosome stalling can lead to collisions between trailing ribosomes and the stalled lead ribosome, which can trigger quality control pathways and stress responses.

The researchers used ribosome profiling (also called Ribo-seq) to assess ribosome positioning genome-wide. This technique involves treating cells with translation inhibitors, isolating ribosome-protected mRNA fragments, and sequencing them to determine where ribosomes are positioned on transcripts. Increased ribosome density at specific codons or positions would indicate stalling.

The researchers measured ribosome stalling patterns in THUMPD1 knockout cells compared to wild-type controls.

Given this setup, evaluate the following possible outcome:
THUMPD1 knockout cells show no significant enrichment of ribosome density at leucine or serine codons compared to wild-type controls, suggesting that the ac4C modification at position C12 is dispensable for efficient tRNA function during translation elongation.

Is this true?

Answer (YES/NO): NO